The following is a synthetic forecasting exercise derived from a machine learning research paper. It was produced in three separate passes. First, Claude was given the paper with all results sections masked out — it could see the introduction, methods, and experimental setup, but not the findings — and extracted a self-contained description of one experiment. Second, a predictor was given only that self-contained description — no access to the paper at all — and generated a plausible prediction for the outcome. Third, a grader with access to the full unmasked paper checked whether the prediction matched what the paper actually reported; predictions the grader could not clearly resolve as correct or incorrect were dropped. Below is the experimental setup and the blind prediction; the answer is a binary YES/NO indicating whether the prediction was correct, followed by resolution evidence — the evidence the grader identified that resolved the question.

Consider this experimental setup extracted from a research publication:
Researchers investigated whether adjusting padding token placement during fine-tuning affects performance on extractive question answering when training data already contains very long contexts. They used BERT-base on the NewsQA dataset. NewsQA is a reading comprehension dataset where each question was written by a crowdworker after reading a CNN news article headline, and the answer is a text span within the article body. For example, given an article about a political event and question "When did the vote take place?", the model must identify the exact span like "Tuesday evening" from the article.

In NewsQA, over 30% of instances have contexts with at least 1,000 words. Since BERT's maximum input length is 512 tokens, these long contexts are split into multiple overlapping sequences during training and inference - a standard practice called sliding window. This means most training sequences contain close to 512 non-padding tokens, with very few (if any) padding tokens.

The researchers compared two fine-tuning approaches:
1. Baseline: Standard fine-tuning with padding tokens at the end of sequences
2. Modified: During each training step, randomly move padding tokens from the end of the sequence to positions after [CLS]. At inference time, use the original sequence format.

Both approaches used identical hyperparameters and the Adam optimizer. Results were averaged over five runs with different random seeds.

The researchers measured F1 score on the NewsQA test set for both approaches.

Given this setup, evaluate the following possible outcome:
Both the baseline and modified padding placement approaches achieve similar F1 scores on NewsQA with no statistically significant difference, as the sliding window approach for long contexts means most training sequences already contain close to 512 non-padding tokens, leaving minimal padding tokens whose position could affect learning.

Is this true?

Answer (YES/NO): YES